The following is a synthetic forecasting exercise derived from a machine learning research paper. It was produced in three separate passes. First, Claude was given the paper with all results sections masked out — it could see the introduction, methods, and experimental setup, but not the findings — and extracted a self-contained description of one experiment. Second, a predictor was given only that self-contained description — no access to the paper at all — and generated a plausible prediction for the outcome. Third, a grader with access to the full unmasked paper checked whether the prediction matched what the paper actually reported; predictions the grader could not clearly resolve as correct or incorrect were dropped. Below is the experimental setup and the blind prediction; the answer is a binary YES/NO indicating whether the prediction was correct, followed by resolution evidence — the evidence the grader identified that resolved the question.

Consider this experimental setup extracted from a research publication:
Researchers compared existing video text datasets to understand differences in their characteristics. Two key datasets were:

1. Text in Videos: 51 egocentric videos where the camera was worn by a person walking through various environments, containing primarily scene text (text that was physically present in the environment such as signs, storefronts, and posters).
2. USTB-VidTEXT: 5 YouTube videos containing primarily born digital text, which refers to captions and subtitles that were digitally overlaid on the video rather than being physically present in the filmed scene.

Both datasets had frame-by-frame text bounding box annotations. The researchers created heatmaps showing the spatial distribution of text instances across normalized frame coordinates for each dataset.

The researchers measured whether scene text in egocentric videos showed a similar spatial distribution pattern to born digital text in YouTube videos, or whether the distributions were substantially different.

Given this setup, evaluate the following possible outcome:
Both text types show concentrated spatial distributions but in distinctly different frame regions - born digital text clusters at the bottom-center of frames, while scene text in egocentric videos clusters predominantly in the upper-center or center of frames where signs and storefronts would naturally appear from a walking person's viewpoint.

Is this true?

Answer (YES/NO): NO